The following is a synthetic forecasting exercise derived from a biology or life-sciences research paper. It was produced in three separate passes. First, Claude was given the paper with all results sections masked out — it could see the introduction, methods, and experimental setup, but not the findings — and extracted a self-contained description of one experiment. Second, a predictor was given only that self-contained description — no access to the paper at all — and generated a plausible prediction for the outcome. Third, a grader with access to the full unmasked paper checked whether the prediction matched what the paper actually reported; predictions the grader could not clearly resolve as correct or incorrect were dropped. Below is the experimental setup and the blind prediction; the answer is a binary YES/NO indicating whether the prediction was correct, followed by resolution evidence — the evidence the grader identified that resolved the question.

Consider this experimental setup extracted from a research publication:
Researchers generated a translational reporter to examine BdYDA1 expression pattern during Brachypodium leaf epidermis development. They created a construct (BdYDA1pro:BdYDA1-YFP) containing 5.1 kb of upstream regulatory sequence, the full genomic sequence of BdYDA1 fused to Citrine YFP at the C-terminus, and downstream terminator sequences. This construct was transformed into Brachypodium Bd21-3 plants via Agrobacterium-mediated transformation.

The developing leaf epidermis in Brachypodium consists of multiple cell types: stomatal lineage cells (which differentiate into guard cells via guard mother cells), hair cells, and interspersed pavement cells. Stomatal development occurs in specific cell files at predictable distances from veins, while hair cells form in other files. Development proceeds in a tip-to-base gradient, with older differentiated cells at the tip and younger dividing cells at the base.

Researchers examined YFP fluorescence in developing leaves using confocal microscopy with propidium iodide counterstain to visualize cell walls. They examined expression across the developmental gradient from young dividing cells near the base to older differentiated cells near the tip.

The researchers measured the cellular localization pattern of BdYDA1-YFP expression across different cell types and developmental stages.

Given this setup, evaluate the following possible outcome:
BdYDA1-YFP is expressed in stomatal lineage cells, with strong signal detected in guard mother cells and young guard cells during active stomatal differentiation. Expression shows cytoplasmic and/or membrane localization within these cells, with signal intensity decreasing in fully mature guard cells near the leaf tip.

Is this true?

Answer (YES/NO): NO